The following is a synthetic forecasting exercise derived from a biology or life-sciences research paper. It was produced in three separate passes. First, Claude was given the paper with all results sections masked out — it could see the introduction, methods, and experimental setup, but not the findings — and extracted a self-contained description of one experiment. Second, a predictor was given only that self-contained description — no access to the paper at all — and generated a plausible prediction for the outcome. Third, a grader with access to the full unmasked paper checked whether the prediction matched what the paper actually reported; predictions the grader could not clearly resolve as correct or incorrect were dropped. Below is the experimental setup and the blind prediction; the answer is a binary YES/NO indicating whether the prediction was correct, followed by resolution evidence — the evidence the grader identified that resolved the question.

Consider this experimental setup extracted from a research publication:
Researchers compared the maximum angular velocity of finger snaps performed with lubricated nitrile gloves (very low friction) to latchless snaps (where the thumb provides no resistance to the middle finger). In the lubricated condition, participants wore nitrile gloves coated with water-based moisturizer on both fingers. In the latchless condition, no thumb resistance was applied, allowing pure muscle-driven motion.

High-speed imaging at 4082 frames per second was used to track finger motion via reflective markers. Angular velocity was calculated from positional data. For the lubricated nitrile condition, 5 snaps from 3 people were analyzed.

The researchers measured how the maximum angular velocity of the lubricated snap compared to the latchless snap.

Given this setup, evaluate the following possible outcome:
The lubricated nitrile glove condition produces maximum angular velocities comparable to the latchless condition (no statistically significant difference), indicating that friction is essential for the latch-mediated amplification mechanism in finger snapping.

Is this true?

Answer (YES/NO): YES